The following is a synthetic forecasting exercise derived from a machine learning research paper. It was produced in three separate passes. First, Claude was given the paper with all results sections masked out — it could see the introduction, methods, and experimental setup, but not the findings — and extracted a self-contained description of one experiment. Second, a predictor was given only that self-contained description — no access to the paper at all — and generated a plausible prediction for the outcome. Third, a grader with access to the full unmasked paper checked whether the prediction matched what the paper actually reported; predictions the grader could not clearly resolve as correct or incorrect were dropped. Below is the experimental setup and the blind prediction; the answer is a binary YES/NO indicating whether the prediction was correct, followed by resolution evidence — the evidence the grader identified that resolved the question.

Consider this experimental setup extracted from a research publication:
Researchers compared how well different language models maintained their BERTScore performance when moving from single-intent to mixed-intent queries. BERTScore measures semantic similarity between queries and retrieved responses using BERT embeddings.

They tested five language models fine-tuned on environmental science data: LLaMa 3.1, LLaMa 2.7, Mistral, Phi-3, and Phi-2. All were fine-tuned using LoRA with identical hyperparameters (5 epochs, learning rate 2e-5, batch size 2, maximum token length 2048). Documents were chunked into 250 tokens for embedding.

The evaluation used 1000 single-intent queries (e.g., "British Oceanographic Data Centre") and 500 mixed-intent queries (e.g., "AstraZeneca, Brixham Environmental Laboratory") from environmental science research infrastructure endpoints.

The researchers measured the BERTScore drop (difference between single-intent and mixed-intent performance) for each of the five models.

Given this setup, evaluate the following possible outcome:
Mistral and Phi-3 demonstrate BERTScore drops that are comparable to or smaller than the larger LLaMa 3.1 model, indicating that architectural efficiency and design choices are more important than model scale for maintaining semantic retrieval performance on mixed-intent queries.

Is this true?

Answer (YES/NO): NO